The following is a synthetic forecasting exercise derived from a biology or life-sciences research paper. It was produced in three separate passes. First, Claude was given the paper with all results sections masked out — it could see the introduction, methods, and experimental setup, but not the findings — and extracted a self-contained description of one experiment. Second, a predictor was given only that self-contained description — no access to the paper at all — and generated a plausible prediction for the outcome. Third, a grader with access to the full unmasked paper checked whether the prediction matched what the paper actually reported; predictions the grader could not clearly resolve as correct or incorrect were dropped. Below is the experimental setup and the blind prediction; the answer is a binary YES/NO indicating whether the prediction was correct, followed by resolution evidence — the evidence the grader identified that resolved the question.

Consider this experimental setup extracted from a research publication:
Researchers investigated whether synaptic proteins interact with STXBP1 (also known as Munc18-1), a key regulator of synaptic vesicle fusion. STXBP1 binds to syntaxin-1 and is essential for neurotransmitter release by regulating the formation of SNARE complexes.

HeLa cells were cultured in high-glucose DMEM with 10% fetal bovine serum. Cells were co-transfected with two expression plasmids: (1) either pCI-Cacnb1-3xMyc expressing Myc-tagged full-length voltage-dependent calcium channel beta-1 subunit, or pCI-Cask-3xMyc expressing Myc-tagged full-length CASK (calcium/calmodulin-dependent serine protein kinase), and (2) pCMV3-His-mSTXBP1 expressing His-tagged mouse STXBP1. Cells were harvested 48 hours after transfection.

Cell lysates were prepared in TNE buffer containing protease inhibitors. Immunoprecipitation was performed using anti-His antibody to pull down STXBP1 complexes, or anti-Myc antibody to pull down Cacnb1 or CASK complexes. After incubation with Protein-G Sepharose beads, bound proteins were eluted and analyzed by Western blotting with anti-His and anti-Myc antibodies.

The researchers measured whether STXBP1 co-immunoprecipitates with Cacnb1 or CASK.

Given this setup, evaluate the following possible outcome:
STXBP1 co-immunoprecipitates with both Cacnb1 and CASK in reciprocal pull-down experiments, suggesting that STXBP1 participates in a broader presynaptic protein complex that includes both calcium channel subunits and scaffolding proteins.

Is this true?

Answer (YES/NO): YES